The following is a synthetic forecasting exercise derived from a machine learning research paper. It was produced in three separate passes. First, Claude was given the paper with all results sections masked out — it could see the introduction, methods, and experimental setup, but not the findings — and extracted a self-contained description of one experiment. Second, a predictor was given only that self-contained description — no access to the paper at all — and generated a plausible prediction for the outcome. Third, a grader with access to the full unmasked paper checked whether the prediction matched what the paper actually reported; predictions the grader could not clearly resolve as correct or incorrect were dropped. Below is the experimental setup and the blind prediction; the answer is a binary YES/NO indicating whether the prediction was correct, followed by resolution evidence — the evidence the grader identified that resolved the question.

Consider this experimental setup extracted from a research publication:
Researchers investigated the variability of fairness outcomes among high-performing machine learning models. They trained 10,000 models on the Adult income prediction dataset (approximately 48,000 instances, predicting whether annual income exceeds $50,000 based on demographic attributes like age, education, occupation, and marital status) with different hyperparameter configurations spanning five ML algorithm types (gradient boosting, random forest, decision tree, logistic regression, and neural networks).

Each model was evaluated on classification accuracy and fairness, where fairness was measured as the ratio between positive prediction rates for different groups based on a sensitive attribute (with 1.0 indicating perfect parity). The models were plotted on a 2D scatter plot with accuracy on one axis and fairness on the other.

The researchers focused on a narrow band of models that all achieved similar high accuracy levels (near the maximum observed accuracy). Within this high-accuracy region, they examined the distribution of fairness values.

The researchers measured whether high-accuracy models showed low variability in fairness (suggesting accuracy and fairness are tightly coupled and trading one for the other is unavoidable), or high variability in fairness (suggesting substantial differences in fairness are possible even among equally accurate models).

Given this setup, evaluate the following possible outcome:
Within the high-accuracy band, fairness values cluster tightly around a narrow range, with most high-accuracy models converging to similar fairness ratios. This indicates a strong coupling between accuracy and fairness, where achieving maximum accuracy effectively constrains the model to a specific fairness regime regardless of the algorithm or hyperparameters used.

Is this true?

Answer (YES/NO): NO